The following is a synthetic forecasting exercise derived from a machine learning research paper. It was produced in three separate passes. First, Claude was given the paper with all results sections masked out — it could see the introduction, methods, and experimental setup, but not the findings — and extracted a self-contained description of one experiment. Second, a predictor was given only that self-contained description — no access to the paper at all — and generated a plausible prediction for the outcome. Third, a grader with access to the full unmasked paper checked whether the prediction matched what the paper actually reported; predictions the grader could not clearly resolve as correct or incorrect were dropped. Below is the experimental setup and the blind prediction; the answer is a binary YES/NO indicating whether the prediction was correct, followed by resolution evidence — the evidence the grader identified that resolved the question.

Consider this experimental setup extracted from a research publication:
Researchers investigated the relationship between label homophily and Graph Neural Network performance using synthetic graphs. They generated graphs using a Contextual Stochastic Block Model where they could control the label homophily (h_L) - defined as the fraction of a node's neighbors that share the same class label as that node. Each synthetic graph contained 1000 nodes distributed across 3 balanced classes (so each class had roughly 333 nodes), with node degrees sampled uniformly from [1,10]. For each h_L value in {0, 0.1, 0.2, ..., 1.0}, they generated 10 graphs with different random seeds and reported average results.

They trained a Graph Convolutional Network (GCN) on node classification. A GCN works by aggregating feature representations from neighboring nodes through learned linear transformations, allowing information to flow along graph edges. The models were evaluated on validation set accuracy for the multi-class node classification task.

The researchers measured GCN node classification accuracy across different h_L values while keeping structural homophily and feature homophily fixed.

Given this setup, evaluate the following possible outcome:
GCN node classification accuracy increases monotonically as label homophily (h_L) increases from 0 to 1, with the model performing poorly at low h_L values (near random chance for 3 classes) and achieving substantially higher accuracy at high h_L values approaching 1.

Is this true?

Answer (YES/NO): NO